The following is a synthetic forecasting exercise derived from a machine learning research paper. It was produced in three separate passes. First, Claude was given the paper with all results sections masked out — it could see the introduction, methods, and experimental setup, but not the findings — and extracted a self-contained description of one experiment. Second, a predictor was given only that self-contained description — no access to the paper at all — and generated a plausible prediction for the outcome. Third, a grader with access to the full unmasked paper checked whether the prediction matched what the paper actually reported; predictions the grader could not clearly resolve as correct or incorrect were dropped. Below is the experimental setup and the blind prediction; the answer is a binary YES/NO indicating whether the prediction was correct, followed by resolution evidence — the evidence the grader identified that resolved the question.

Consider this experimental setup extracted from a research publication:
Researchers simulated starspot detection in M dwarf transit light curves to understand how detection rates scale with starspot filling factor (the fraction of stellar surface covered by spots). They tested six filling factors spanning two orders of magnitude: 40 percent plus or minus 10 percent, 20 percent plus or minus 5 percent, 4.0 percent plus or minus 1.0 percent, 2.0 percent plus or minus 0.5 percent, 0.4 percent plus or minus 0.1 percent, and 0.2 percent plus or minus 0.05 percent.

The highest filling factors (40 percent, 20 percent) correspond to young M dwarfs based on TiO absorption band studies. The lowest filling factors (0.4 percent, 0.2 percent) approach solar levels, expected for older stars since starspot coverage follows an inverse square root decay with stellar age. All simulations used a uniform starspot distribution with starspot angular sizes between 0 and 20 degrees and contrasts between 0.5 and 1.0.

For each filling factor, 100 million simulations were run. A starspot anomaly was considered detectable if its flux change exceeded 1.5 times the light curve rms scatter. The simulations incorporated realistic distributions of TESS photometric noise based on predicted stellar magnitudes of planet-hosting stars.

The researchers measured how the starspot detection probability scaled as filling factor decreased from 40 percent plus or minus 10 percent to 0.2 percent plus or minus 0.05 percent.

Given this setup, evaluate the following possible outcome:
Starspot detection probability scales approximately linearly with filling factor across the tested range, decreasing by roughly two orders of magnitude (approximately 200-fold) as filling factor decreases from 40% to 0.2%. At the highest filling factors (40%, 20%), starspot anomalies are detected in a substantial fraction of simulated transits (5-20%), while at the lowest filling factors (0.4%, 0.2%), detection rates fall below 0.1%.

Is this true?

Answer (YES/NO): NO